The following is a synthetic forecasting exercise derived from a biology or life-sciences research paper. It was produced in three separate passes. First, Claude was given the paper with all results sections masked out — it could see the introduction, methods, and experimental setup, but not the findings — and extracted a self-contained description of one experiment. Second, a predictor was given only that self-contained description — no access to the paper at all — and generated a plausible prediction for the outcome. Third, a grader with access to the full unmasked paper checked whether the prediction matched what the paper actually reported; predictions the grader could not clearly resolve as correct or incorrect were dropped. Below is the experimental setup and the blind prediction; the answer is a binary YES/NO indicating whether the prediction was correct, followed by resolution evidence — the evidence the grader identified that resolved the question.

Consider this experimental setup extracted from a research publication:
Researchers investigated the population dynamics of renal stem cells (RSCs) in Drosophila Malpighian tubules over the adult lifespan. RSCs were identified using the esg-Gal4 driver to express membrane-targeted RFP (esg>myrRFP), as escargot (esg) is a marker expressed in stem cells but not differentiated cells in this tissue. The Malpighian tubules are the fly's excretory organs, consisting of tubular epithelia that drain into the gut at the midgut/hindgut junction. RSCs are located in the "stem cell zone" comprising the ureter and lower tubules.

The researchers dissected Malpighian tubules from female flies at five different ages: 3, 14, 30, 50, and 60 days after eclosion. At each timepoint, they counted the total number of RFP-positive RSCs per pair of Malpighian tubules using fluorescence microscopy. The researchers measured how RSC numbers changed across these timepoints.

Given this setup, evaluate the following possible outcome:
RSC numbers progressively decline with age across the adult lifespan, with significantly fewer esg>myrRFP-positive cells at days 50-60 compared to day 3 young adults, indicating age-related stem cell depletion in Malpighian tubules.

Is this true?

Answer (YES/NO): YES